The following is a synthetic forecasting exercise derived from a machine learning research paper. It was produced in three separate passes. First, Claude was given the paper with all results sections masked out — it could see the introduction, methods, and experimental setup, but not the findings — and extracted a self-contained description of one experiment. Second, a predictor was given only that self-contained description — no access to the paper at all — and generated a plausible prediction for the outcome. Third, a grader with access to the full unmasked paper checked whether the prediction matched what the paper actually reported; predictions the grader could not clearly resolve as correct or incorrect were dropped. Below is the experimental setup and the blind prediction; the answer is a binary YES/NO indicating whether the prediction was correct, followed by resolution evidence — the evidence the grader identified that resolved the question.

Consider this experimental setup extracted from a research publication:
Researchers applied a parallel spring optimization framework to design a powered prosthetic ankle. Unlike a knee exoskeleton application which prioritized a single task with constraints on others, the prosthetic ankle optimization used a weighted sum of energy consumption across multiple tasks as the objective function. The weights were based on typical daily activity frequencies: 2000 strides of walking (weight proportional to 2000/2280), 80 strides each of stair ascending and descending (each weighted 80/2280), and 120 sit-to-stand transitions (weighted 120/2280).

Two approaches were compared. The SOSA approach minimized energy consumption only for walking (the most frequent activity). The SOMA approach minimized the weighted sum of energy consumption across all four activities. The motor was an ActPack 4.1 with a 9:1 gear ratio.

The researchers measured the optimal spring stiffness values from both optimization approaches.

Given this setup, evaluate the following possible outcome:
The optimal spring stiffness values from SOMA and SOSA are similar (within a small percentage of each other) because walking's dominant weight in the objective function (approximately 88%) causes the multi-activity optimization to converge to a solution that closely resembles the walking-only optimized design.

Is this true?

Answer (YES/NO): NO